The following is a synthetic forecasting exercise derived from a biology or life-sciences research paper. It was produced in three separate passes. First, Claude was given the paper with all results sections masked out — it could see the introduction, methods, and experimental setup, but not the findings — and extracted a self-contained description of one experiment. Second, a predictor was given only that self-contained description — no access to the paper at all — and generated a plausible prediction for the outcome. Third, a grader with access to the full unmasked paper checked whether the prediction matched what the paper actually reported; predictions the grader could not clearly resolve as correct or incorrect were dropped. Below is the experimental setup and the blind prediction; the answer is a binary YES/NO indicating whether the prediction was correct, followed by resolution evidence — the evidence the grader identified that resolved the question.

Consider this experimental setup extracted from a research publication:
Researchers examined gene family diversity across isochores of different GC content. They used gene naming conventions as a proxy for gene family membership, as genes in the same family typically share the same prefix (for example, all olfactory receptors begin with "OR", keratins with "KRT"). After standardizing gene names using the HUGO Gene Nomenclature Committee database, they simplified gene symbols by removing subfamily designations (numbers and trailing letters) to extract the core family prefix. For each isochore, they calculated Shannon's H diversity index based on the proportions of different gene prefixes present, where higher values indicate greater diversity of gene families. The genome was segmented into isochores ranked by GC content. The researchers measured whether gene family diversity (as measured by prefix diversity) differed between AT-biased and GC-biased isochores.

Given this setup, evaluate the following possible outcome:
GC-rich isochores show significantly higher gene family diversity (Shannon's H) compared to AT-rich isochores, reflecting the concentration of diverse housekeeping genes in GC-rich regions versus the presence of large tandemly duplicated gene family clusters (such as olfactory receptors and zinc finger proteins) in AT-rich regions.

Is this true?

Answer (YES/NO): NO